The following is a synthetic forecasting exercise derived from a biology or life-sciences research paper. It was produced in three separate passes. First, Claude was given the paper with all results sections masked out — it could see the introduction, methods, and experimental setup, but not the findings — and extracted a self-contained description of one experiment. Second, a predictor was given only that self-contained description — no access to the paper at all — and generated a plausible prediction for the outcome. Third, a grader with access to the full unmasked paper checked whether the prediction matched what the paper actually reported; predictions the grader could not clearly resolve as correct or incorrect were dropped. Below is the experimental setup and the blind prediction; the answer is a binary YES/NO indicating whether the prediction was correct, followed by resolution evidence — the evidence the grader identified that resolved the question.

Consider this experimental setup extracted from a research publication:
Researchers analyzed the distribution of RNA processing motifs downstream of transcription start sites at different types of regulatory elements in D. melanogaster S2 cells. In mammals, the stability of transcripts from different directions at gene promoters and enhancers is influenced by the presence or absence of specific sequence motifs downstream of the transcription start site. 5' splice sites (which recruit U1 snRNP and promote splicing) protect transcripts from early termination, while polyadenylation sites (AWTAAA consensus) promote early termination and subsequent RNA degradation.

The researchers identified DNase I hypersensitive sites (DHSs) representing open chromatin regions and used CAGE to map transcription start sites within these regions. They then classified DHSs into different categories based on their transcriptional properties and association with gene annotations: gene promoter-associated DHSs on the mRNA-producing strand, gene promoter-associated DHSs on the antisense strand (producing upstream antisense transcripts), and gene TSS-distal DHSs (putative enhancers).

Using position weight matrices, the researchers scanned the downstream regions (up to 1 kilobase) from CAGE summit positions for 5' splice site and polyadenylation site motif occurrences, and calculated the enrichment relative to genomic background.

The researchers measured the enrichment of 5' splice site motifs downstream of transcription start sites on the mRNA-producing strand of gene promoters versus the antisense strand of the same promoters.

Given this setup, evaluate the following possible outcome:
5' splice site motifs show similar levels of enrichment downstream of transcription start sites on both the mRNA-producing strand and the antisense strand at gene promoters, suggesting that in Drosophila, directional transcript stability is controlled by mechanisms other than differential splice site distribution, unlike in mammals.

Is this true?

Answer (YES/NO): NO